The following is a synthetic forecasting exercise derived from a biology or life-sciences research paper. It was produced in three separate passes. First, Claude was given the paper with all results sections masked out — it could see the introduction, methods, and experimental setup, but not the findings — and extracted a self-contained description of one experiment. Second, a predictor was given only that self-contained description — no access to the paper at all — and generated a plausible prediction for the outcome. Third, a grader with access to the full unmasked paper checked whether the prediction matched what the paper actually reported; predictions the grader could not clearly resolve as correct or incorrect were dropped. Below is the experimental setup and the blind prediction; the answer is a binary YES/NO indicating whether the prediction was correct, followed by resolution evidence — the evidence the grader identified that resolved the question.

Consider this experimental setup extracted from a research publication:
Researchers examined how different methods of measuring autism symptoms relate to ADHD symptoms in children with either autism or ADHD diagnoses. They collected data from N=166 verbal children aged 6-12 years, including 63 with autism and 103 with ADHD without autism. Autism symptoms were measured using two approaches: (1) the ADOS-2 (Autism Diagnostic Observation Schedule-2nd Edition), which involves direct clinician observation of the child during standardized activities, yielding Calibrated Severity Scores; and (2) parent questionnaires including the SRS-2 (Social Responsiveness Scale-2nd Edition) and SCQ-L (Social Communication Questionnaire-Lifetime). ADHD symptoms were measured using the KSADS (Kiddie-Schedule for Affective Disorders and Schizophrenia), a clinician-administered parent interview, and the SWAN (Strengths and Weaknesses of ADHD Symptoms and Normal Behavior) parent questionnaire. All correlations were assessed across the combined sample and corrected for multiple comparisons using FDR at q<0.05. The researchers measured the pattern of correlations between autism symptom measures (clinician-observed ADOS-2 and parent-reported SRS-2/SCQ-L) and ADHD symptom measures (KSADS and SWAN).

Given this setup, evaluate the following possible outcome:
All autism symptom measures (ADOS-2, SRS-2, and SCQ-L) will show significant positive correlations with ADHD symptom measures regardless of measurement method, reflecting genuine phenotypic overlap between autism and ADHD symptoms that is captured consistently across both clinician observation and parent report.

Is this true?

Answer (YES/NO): NO